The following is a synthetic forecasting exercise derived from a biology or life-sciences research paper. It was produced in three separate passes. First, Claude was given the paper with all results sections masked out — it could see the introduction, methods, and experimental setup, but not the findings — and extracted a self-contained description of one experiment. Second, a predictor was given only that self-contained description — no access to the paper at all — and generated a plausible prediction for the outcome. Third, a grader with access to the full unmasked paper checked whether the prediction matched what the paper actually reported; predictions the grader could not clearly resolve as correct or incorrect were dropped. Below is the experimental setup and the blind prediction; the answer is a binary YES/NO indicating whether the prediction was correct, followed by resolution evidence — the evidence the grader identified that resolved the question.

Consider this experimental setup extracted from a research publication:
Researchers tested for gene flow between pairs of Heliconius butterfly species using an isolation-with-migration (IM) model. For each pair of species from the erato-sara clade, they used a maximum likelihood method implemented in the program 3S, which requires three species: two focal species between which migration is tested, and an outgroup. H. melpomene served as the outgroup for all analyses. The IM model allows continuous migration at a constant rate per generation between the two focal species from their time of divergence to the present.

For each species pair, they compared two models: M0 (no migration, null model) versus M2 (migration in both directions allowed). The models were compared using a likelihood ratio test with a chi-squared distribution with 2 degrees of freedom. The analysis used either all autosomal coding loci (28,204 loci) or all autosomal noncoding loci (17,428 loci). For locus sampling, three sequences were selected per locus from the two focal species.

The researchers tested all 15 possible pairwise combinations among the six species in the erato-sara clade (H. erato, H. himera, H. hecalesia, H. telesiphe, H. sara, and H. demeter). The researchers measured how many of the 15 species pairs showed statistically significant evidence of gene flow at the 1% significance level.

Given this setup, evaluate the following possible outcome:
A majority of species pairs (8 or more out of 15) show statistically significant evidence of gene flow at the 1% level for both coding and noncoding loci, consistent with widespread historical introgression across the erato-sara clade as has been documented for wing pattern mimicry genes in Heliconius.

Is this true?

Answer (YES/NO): YES